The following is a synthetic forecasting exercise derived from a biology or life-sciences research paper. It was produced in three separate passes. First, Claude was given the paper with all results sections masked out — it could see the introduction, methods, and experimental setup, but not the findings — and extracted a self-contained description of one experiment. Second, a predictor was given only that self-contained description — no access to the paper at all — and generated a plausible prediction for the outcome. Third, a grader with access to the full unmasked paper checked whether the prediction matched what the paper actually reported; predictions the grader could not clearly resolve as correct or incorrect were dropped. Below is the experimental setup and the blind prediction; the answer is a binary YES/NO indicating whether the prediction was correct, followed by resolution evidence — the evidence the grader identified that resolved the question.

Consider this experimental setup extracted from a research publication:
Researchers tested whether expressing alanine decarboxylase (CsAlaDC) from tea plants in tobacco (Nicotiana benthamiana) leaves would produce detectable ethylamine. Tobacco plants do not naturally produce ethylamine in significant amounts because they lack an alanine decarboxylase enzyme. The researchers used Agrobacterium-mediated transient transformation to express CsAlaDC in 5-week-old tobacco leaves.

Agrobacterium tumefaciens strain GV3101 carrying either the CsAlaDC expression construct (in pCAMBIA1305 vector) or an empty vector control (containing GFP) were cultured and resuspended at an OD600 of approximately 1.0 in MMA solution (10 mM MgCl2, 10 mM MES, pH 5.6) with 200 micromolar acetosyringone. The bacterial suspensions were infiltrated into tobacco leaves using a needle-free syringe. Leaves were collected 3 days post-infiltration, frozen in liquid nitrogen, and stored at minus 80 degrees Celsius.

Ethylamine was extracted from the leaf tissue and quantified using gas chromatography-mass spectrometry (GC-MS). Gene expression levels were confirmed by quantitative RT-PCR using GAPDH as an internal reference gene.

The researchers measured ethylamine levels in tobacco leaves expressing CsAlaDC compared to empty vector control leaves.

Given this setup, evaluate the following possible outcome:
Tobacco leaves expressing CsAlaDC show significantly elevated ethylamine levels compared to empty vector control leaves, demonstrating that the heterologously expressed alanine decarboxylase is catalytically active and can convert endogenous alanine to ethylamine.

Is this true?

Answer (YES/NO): YES